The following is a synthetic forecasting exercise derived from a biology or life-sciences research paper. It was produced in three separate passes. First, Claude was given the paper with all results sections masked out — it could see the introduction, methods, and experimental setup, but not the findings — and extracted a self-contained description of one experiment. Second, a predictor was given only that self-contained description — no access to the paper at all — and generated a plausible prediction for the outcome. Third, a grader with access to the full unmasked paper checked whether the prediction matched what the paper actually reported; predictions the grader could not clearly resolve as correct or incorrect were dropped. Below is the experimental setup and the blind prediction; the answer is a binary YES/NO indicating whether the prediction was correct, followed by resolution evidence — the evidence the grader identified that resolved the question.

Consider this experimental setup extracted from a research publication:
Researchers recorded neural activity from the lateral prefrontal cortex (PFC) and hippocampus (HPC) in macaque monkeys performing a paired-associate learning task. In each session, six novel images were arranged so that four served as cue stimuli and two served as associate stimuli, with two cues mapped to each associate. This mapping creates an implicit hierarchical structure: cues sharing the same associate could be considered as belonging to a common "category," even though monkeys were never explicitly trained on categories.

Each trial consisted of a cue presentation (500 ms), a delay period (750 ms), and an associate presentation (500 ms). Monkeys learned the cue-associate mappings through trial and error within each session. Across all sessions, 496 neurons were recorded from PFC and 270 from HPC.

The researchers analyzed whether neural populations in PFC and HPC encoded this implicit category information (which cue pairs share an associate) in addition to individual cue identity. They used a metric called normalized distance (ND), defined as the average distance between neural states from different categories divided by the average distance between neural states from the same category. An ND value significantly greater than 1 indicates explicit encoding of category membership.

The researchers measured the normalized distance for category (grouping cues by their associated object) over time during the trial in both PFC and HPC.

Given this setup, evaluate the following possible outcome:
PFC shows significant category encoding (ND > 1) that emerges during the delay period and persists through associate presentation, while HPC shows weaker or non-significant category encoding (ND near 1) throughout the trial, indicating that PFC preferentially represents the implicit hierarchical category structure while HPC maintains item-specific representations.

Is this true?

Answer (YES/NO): NO